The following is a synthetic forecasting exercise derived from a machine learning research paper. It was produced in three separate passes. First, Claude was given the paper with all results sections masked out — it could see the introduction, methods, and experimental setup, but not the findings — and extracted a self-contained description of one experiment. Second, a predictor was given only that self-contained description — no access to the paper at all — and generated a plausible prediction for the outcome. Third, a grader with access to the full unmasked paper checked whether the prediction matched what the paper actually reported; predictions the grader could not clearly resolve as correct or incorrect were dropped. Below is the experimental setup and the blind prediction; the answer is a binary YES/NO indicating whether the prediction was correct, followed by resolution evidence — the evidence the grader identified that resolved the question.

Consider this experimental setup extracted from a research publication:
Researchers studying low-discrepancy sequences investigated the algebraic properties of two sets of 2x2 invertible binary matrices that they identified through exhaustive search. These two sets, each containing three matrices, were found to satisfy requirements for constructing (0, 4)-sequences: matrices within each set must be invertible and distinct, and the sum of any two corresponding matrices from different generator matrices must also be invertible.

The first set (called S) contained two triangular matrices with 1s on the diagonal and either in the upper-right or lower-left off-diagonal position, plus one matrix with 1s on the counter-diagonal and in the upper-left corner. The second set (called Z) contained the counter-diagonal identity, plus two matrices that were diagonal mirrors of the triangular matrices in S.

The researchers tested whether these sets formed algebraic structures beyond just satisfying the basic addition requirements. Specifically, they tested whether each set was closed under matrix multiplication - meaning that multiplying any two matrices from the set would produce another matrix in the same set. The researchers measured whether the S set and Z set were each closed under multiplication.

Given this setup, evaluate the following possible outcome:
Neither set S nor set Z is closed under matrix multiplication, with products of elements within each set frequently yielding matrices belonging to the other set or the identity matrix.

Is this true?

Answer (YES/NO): NO